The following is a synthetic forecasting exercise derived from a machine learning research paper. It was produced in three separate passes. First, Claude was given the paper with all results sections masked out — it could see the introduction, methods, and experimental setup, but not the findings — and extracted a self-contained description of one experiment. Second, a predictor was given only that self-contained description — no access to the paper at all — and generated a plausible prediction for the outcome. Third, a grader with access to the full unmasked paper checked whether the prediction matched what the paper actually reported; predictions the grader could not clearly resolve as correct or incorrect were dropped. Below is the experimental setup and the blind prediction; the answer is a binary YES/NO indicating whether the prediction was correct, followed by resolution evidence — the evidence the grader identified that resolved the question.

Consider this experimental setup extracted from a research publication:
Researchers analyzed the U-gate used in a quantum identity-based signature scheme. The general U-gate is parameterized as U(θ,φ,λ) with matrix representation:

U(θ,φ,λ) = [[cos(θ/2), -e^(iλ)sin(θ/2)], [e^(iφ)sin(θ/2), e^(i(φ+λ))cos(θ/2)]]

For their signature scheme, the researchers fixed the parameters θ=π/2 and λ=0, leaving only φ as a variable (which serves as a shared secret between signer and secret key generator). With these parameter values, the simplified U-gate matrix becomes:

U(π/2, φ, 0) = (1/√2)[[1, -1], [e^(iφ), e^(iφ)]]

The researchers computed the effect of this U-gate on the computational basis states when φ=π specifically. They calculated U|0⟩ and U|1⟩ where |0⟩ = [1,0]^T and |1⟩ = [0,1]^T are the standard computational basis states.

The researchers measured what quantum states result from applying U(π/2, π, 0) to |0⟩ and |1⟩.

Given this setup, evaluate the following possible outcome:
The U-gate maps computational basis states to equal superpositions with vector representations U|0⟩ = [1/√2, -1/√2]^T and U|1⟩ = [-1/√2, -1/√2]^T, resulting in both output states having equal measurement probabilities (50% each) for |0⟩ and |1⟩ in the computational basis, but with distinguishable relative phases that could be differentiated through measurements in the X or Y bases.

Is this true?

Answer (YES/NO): YES